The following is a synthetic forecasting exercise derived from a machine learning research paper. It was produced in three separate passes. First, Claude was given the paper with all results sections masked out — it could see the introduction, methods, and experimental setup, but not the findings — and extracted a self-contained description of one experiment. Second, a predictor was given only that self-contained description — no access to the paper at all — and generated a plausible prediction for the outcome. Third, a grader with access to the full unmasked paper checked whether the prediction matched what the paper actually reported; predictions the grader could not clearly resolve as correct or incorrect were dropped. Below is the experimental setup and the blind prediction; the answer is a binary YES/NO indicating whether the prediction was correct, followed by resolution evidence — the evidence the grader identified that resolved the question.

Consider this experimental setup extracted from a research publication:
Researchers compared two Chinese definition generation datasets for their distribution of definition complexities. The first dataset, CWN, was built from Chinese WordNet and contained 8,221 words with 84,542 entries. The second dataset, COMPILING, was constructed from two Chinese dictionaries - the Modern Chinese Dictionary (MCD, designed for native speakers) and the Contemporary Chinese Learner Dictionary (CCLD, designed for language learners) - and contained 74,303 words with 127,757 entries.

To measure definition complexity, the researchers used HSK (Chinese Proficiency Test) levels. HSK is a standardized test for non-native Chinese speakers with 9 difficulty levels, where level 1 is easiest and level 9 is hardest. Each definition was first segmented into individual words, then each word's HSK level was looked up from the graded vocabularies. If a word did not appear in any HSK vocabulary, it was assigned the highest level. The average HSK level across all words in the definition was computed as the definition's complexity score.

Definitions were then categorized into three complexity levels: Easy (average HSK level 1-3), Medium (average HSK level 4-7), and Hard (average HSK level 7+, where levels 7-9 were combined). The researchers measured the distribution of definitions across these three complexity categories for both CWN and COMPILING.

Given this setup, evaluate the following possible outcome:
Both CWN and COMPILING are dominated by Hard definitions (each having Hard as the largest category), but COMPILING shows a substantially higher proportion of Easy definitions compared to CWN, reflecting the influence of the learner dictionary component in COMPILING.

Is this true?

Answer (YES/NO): NO